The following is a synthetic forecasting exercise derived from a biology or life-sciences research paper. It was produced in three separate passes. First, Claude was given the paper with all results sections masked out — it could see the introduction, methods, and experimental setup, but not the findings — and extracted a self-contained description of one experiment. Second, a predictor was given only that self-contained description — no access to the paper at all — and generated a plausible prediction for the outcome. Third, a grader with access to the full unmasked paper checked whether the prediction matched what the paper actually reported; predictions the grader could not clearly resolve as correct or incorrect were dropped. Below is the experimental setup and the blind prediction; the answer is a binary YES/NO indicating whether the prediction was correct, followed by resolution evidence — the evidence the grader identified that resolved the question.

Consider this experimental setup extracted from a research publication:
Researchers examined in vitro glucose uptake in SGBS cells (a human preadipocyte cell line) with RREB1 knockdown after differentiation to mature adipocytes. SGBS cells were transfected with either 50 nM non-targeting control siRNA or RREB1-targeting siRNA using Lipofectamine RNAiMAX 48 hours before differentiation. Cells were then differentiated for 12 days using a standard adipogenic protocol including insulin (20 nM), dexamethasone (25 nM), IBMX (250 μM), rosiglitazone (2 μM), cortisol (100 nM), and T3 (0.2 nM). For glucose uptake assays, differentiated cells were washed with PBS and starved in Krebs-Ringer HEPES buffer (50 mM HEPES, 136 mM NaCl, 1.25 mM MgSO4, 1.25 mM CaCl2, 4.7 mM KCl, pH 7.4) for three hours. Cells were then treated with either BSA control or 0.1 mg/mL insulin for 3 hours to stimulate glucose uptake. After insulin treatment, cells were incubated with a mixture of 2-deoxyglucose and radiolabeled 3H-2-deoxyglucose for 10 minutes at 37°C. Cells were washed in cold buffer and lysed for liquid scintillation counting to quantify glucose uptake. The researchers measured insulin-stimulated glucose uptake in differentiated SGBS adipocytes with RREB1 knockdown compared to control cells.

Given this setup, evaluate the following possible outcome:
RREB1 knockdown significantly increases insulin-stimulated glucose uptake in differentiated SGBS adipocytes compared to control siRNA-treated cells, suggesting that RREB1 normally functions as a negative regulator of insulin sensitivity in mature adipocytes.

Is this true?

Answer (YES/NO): NO